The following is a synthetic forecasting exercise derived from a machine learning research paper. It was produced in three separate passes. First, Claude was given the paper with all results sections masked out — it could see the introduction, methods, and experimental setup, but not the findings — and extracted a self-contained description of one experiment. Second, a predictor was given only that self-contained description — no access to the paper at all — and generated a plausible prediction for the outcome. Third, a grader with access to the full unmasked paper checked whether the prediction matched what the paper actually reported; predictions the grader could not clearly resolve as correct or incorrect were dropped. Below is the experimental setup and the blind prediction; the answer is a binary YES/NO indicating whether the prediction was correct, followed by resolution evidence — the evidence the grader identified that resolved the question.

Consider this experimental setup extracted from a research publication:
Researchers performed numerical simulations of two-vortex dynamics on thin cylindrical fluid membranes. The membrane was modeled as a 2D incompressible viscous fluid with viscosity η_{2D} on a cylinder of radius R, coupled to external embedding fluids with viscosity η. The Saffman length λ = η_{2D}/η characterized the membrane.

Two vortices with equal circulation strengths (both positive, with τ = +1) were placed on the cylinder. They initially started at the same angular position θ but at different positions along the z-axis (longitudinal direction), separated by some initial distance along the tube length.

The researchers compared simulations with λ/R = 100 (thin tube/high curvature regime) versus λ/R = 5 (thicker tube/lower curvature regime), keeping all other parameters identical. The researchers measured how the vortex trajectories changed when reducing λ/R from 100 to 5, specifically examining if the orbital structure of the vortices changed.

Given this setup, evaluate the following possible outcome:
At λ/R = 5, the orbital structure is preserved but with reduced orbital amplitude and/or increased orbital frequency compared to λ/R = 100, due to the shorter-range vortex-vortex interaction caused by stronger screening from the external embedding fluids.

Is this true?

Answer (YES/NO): NO